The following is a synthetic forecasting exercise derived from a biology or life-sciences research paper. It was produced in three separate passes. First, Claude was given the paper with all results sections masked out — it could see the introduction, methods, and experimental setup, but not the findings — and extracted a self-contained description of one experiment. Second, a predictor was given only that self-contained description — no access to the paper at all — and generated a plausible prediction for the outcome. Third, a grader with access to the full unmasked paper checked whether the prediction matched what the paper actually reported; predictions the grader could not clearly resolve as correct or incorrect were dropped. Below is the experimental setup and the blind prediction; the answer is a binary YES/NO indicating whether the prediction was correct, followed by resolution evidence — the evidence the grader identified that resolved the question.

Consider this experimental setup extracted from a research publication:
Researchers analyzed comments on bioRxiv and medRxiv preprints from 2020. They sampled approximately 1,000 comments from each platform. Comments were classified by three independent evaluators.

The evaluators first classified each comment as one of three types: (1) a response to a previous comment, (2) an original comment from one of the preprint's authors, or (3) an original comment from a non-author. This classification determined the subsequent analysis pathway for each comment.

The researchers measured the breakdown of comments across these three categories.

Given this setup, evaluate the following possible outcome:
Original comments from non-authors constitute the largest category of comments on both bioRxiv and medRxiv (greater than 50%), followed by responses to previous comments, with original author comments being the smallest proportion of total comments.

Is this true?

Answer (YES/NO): YES